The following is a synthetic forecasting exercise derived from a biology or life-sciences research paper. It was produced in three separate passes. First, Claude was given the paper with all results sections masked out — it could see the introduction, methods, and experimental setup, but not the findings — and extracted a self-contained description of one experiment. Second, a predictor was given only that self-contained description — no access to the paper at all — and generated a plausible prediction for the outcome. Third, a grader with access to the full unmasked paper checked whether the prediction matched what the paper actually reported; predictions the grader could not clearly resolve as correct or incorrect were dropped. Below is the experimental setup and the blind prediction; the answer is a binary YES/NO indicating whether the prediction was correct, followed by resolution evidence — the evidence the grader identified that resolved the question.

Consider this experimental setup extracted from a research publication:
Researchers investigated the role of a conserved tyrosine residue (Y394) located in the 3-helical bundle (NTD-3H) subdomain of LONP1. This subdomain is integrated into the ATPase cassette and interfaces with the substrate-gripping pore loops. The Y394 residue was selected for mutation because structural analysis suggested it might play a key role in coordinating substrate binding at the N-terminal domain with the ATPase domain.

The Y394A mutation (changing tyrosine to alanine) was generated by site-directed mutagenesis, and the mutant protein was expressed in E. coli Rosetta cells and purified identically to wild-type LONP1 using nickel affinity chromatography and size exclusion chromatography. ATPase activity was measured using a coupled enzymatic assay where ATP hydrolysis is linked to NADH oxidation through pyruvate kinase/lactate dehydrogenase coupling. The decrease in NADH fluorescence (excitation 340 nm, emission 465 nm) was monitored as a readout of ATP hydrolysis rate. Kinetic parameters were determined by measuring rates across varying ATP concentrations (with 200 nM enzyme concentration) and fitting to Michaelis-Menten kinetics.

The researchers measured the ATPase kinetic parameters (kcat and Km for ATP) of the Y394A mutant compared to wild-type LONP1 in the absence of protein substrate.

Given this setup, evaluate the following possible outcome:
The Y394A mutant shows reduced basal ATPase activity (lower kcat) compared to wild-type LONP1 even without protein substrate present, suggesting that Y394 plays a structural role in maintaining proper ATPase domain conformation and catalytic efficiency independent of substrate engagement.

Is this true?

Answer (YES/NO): NO